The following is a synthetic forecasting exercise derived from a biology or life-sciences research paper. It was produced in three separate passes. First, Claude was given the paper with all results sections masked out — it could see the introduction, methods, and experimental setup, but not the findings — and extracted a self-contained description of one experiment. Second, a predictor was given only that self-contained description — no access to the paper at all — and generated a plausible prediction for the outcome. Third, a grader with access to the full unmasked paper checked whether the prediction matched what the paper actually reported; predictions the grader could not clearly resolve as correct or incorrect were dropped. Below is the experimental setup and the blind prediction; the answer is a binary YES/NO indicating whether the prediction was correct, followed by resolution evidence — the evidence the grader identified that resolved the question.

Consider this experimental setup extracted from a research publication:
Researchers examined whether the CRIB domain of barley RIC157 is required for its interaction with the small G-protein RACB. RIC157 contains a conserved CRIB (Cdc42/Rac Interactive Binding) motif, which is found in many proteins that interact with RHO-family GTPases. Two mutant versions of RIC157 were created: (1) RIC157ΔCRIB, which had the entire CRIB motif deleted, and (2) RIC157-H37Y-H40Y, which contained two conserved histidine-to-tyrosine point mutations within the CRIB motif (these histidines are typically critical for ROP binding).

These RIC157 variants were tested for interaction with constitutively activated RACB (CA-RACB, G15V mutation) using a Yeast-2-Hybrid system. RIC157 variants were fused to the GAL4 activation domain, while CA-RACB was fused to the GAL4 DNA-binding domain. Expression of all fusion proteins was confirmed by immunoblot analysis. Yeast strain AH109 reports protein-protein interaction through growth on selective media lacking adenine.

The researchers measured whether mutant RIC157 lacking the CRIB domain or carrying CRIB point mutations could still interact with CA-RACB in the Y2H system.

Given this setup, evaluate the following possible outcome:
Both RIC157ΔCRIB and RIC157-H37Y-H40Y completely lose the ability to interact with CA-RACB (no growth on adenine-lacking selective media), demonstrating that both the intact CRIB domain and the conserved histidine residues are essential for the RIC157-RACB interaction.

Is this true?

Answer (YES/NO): NO